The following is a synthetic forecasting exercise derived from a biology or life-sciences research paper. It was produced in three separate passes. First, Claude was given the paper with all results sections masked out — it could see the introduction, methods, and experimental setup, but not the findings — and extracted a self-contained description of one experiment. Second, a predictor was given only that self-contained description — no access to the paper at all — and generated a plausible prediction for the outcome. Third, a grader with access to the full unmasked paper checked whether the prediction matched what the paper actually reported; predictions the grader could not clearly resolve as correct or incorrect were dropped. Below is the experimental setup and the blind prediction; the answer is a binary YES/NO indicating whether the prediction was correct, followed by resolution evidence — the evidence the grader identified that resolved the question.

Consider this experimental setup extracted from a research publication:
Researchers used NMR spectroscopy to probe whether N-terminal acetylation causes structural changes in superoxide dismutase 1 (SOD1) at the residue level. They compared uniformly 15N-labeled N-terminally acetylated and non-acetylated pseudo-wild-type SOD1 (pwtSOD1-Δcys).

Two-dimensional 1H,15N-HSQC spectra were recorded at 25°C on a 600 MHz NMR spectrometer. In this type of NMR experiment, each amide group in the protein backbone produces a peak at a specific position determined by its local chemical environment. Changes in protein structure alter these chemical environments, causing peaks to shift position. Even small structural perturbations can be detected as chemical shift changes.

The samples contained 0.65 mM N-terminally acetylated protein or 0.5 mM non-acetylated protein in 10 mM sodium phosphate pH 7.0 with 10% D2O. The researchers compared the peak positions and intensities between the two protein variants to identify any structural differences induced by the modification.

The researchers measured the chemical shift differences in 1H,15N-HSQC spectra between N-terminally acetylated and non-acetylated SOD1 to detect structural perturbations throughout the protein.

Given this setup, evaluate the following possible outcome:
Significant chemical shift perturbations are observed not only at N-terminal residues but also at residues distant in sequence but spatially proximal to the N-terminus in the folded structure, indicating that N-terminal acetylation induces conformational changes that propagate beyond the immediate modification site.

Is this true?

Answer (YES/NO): YES